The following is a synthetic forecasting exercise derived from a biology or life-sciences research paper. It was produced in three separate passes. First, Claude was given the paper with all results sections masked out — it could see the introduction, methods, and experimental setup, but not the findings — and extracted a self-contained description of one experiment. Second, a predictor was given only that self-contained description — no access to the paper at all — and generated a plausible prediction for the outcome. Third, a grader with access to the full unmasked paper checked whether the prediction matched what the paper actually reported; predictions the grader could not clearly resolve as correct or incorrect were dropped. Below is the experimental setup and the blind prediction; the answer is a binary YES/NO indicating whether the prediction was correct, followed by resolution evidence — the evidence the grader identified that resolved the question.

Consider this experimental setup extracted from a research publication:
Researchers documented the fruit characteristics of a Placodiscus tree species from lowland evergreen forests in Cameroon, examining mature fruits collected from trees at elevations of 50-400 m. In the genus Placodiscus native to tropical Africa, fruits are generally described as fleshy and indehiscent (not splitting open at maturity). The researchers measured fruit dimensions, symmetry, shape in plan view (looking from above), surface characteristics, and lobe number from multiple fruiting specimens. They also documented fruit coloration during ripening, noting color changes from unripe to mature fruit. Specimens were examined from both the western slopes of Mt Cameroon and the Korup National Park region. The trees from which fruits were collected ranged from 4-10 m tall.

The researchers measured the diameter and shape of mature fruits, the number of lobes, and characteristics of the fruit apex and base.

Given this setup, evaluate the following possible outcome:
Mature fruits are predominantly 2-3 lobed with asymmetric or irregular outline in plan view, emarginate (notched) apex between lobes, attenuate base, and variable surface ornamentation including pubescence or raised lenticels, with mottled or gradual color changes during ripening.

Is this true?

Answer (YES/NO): NO